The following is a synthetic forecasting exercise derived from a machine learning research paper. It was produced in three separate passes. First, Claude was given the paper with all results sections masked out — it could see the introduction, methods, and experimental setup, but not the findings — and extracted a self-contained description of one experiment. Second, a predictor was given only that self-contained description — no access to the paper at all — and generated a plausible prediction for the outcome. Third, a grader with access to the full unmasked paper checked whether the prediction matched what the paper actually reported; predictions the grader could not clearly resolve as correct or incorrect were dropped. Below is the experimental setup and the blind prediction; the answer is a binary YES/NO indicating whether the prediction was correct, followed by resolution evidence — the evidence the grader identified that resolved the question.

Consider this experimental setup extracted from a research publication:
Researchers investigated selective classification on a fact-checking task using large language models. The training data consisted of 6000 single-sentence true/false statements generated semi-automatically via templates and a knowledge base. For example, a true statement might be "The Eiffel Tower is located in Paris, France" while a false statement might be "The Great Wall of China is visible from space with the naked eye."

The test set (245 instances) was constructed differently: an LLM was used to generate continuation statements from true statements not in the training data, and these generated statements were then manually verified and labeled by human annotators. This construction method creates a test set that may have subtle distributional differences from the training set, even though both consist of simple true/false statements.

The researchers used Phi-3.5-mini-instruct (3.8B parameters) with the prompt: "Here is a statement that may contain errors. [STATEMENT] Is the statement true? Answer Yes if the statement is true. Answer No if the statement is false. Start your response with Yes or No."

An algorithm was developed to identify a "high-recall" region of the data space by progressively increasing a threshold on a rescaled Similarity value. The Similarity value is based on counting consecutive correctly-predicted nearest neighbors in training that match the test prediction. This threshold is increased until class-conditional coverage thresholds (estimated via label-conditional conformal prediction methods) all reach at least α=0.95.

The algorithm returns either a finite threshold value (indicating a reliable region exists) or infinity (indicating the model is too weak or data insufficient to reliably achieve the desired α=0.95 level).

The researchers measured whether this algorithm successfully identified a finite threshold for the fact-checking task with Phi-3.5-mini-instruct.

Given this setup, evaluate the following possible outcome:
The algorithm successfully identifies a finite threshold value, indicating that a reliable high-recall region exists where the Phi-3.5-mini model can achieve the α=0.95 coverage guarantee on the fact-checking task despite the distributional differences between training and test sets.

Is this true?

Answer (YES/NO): YES